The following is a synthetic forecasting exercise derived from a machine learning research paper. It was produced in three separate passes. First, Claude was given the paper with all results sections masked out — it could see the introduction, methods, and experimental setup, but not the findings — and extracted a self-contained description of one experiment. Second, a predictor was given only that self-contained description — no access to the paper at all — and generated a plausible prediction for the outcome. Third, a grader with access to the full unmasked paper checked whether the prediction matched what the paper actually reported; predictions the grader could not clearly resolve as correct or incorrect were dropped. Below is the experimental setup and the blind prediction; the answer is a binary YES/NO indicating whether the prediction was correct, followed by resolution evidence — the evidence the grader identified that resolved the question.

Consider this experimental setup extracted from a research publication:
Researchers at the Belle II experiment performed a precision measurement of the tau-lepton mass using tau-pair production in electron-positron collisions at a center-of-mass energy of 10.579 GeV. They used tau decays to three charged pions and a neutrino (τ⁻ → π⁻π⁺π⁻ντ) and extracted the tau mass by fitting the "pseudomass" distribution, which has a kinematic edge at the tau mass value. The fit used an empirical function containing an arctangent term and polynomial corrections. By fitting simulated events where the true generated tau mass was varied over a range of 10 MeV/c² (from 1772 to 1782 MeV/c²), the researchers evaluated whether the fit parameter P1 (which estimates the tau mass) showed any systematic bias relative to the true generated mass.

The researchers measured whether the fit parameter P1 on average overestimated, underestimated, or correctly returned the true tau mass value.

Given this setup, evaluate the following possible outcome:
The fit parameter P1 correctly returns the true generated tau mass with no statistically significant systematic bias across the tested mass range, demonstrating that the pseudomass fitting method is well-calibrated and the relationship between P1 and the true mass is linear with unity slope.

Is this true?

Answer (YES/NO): NO